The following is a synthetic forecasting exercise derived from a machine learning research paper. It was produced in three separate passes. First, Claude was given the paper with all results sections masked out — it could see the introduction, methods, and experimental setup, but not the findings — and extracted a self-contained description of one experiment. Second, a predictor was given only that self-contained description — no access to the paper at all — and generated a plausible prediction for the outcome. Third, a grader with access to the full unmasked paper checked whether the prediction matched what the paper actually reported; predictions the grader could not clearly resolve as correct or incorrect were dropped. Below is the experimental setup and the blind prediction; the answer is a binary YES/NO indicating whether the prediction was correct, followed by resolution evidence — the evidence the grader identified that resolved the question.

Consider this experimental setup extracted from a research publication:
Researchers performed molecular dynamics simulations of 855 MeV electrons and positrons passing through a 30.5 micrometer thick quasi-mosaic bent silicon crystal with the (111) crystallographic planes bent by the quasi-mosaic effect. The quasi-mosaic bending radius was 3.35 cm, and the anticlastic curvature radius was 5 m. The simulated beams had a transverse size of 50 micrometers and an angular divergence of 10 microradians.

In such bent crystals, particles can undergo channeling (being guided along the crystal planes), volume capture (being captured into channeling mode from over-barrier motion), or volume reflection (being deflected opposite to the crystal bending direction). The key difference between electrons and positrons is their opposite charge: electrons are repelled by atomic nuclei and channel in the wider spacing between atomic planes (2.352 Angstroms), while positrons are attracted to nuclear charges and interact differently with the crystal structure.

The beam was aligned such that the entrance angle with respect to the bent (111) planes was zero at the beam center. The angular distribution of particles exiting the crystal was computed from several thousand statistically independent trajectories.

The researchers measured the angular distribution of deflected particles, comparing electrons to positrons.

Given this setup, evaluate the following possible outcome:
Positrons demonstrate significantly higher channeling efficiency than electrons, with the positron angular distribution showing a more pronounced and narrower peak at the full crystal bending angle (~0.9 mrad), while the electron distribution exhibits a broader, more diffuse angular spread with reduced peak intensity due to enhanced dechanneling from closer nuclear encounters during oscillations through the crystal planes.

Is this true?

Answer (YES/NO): YES